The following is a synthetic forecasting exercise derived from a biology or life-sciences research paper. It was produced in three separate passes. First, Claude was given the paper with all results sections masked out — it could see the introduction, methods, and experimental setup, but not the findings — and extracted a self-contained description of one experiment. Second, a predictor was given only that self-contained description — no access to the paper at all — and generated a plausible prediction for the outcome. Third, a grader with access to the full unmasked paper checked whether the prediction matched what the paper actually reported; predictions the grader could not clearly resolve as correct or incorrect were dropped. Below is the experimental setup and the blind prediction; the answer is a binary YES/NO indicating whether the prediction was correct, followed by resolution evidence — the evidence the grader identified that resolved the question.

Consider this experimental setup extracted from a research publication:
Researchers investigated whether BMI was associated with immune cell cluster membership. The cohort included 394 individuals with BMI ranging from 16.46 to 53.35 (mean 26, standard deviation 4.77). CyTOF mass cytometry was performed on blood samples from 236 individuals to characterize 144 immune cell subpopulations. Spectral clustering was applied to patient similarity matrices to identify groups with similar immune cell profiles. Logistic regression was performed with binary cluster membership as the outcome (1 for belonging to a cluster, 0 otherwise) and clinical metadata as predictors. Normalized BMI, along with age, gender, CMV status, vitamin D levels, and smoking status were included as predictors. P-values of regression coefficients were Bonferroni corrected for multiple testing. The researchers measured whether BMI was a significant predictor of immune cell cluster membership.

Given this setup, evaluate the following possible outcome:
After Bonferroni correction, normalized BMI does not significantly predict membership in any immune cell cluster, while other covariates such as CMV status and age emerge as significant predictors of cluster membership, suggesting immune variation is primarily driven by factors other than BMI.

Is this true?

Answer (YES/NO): YES